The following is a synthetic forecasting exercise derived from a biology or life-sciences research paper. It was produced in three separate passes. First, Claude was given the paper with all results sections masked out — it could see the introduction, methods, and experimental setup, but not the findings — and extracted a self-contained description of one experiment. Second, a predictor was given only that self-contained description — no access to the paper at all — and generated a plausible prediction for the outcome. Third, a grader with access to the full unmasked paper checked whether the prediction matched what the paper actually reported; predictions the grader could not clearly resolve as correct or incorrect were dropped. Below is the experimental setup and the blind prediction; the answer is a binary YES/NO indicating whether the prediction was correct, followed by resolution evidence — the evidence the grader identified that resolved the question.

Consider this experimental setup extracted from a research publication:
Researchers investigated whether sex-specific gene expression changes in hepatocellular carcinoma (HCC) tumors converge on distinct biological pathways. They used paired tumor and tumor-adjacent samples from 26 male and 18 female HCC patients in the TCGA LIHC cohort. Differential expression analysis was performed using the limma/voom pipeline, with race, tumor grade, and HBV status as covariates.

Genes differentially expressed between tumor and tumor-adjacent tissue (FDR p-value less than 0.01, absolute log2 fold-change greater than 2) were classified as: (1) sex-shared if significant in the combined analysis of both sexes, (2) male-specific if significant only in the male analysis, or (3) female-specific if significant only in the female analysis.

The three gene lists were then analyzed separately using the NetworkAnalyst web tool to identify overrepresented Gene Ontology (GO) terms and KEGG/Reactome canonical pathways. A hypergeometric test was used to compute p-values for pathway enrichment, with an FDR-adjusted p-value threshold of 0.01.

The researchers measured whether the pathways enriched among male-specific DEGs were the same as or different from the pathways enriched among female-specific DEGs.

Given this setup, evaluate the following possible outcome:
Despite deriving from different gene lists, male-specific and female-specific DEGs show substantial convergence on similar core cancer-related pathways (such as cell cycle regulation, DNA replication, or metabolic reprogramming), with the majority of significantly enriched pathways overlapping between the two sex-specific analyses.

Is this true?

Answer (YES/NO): NO